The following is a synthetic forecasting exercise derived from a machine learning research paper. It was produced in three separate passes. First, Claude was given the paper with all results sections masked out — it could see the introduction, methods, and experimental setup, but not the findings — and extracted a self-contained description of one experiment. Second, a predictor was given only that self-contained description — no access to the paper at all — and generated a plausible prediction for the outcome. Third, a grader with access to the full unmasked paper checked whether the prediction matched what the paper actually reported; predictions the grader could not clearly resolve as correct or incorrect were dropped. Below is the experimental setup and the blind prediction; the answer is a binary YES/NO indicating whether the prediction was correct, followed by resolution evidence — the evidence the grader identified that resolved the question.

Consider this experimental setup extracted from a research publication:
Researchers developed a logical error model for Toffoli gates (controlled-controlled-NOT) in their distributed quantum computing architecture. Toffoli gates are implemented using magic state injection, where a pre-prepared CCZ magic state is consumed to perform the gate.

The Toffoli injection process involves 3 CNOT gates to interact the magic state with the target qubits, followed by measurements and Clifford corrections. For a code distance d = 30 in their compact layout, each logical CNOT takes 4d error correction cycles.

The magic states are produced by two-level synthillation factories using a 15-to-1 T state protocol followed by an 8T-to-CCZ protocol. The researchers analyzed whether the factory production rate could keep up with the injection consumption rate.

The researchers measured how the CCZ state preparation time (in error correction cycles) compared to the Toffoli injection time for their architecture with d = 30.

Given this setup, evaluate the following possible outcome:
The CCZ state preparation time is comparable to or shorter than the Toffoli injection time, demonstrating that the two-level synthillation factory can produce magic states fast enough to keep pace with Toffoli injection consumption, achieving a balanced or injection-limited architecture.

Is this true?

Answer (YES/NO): YES